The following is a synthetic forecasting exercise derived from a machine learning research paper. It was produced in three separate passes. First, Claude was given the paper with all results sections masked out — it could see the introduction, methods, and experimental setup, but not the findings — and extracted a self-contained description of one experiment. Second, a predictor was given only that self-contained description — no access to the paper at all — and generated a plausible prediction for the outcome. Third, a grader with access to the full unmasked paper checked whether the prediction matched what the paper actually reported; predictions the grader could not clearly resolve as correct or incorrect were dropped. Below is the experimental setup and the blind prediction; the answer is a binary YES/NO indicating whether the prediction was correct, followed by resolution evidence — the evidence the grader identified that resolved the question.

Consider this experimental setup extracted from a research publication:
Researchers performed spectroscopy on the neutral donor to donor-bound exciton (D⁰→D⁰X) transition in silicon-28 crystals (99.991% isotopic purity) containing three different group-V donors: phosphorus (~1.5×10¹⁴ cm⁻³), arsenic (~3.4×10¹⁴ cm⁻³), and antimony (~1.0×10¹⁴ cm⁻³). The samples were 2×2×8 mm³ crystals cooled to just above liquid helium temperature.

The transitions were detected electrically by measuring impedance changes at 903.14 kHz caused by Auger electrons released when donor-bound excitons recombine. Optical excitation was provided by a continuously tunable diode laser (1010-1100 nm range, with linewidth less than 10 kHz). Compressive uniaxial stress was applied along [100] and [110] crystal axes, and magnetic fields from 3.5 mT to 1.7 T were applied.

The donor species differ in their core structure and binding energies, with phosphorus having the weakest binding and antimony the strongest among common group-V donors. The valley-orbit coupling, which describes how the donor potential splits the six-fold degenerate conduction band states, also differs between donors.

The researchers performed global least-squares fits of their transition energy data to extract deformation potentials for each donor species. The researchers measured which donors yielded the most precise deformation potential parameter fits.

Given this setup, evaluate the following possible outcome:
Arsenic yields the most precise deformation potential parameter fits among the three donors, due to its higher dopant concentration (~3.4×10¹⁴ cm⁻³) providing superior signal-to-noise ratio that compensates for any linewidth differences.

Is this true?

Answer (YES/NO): NO